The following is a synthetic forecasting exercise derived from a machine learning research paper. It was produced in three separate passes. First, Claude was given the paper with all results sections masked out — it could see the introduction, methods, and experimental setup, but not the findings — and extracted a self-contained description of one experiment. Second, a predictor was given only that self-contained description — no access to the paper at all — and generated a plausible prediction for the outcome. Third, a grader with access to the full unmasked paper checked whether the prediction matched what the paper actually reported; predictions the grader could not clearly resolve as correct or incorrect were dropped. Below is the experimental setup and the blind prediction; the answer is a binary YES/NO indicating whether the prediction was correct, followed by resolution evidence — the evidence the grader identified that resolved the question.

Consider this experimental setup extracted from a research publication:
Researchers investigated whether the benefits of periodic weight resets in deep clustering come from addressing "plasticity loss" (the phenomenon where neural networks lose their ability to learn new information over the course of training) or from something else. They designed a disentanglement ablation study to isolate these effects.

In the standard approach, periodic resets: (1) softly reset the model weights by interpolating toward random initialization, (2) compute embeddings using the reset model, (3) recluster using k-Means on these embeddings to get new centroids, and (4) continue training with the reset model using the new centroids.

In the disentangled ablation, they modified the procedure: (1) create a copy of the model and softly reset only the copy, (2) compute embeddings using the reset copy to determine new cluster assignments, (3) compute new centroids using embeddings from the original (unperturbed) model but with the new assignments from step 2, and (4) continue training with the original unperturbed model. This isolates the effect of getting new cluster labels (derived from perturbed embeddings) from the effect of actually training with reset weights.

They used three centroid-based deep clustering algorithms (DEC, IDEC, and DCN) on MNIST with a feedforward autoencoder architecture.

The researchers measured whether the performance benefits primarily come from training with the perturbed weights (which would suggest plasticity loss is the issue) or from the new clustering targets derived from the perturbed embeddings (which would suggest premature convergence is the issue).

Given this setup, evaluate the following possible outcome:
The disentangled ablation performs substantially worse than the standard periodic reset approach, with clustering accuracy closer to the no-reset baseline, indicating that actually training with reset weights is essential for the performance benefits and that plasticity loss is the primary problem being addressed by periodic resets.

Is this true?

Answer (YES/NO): NO